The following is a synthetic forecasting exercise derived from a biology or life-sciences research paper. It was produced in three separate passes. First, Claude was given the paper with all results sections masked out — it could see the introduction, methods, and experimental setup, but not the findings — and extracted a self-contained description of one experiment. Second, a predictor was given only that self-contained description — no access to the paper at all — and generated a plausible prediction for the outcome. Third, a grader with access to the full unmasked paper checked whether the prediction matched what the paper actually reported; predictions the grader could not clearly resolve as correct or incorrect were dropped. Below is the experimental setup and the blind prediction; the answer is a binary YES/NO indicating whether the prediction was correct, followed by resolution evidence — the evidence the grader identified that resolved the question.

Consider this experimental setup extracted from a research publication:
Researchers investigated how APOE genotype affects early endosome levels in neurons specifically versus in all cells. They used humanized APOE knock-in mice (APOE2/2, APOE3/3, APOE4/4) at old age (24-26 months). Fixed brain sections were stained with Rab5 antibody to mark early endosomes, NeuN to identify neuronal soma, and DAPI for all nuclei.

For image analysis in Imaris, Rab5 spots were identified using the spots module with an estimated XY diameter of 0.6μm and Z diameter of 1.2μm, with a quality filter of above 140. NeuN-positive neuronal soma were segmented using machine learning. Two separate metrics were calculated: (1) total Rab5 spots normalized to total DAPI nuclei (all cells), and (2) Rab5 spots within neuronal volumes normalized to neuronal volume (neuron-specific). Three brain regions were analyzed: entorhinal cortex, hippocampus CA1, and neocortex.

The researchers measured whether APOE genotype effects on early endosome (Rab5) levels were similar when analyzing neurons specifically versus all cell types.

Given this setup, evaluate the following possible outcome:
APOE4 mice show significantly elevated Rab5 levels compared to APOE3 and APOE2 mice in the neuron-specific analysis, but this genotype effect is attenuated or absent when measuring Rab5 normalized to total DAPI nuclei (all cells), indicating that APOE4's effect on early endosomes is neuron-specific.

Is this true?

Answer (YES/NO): NO